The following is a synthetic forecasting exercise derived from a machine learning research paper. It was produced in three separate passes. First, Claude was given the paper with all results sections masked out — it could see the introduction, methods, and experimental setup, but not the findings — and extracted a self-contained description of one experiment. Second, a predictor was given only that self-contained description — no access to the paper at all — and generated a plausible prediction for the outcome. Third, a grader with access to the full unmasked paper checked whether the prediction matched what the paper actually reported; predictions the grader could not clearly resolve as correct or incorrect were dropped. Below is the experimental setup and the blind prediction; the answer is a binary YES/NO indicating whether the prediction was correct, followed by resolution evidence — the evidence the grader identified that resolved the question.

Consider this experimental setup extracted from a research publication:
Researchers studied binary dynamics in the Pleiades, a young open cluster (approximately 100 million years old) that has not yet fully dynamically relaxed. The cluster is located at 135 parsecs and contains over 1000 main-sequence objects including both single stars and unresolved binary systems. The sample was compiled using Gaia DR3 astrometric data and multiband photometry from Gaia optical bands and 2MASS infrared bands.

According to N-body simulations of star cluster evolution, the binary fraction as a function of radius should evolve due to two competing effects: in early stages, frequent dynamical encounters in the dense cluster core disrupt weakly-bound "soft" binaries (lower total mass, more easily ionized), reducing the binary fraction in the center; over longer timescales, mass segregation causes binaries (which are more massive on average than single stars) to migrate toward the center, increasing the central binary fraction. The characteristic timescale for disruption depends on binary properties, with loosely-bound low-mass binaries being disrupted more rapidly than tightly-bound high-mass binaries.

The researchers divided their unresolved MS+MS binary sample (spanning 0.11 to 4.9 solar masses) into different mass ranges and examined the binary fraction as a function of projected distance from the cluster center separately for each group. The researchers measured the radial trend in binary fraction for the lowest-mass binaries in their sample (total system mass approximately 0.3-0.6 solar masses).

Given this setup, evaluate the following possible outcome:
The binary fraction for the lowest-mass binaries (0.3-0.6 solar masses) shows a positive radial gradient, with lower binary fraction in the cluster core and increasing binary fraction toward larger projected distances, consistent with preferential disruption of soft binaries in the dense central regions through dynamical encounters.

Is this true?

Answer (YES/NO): YES